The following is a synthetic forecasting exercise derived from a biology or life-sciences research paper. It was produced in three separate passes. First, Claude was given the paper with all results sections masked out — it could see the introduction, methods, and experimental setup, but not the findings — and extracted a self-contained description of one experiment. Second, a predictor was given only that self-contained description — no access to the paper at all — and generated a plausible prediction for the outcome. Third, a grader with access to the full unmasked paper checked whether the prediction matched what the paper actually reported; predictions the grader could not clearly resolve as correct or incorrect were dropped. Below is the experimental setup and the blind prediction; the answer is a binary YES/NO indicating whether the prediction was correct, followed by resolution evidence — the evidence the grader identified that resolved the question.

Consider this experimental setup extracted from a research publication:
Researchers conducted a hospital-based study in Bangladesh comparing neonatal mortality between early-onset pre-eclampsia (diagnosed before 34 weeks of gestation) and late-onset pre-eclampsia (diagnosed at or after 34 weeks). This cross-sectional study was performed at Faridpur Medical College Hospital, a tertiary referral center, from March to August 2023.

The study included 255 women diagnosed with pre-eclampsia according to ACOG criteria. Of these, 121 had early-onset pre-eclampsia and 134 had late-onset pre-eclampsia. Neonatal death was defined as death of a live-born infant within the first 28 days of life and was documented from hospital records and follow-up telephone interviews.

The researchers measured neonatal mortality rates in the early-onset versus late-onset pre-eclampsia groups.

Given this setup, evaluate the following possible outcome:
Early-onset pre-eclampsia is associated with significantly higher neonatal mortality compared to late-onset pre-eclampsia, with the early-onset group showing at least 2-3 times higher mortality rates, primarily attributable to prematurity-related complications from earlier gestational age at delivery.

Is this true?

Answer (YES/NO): YES